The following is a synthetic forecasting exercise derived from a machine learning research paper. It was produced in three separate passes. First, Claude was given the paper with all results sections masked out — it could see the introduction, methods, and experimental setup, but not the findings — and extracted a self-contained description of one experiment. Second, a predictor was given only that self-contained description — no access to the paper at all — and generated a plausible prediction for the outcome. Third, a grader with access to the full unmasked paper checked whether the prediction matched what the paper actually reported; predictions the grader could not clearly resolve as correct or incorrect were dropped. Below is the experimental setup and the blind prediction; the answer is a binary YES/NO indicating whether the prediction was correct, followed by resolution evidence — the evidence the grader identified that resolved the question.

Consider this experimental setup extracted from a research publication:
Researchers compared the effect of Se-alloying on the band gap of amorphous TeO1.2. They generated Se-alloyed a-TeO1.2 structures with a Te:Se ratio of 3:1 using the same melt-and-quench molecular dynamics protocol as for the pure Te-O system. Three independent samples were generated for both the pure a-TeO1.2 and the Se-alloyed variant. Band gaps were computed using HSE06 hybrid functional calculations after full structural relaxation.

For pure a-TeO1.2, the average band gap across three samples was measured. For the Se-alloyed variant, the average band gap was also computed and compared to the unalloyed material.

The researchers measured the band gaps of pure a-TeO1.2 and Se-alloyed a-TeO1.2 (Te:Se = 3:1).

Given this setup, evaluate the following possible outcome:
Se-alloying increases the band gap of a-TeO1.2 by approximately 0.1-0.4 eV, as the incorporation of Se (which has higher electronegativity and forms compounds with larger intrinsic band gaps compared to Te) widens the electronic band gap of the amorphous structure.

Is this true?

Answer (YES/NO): NO